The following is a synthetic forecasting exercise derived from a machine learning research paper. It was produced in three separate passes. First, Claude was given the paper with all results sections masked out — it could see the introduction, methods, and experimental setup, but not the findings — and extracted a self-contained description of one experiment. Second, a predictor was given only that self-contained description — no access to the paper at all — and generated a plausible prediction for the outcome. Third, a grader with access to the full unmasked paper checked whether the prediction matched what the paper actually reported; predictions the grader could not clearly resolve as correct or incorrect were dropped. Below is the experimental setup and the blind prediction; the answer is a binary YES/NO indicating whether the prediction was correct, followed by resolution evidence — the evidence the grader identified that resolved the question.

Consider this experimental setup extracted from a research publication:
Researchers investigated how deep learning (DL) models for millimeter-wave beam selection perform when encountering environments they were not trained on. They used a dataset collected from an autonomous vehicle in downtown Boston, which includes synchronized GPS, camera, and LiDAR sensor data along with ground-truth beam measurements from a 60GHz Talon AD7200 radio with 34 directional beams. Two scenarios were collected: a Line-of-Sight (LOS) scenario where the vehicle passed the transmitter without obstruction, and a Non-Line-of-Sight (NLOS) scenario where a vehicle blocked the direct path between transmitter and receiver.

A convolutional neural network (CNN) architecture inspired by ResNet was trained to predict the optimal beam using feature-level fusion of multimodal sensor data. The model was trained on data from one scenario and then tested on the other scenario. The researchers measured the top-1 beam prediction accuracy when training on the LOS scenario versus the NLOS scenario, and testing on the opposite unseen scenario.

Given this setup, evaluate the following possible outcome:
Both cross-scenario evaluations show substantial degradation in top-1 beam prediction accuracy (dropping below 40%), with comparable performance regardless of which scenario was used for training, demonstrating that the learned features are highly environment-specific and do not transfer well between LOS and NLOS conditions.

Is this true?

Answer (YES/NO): NO